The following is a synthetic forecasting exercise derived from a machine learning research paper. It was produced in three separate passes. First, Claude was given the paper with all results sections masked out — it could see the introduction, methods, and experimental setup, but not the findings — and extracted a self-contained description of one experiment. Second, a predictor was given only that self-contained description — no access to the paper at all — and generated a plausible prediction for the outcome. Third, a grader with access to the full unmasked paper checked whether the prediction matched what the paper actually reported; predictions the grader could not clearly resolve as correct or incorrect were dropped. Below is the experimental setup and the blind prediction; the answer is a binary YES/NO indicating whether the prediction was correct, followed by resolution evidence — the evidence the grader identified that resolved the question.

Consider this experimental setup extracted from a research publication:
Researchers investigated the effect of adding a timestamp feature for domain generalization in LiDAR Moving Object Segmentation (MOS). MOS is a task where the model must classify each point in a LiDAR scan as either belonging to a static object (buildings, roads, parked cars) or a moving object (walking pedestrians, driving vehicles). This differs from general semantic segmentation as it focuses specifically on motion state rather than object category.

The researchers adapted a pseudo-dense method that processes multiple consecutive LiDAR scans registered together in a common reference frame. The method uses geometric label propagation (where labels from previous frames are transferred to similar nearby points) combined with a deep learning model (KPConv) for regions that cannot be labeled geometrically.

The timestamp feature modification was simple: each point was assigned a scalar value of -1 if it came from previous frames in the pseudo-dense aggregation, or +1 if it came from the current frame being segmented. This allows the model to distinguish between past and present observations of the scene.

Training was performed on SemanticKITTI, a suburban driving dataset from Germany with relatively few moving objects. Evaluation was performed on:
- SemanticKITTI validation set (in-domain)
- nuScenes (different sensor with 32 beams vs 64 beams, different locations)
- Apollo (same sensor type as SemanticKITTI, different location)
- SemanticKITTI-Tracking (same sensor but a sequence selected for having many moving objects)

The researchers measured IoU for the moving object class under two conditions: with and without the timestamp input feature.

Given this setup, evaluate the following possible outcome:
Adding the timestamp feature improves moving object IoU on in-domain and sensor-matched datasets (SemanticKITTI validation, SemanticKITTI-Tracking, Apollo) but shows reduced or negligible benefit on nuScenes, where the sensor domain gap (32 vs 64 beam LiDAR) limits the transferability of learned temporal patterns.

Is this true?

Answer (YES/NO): NO